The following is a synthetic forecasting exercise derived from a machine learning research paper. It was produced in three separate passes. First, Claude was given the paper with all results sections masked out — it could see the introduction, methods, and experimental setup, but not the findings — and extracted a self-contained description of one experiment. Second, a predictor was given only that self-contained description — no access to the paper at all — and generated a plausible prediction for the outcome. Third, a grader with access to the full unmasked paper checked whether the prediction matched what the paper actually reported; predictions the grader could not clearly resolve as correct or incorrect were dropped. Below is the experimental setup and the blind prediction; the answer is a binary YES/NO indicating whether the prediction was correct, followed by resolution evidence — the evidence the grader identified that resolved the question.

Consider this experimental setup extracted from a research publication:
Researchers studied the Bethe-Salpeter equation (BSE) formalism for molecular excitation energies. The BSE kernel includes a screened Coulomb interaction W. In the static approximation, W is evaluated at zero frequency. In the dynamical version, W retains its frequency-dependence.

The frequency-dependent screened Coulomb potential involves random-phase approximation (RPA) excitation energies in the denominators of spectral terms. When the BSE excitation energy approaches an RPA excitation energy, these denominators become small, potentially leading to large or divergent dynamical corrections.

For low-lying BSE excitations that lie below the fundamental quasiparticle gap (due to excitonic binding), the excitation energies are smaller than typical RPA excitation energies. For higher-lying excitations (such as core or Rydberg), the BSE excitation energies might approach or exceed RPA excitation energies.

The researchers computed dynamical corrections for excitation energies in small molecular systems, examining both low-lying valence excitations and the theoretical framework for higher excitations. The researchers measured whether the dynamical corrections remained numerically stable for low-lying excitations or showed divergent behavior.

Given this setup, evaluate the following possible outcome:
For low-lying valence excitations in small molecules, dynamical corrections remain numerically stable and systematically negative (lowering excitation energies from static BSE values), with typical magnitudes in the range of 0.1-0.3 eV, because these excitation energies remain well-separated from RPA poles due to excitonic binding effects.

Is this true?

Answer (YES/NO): NO